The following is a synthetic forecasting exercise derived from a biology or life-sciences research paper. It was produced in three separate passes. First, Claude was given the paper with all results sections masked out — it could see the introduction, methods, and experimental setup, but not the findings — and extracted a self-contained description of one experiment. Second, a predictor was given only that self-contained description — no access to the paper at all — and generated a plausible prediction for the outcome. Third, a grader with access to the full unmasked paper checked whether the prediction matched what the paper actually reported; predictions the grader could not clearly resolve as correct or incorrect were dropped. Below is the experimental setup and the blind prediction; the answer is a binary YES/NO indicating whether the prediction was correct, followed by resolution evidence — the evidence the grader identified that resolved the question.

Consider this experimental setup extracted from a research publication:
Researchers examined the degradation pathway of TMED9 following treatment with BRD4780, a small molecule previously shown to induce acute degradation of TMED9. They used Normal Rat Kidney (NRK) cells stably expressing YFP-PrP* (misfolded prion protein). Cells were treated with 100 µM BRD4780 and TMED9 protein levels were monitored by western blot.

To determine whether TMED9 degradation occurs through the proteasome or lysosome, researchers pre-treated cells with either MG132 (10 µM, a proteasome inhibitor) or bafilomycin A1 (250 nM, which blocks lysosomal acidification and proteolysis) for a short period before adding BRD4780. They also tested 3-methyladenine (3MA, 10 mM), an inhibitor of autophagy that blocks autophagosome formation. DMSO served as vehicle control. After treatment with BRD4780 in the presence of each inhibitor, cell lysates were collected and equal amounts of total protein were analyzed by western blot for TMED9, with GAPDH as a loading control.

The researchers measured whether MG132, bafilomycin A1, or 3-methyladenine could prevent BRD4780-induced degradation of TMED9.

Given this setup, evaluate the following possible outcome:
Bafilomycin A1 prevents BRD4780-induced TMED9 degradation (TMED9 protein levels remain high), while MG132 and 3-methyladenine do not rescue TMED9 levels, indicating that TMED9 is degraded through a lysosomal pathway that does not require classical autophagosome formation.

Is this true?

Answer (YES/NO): YES